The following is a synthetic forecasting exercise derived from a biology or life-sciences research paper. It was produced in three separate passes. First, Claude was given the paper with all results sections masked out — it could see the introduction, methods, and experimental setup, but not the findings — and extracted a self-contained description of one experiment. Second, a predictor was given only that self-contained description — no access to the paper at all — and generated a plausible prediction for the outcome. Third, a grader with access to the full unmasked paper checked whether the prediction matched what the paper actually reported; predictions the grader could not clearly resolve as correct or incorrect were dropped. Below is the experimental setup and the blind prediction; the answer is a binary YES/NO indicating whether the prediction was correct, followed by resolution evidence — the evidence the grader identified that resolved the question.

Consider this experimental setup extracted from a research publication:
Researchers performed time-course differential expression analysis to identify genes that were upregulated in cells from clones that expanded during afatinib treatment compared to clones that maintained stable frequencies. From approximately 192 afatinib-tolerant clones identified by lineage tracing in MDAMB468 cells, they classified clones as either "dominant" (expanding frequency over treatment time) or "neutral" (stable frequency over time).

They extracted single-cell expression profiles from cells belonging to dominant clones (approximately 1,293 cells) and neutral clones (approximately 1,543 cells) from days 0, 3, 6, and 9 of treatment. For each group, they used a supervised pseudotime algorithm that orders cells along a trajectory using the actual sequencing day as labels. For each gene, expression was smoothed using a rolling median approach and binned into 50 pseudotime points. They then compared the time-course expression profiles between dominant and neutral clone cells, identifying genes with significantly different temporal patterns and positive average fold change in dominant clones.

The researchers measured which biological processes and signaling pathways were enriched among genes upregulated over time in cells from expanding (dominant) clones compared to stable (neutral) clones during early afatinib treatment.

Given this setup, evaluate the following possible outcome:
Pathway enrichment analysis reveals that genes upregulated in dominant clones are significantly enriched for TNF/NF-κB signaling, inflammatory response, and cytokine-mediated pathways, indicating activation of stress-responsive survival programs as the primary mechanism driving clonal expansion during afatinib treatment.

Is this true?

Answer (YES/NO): NO